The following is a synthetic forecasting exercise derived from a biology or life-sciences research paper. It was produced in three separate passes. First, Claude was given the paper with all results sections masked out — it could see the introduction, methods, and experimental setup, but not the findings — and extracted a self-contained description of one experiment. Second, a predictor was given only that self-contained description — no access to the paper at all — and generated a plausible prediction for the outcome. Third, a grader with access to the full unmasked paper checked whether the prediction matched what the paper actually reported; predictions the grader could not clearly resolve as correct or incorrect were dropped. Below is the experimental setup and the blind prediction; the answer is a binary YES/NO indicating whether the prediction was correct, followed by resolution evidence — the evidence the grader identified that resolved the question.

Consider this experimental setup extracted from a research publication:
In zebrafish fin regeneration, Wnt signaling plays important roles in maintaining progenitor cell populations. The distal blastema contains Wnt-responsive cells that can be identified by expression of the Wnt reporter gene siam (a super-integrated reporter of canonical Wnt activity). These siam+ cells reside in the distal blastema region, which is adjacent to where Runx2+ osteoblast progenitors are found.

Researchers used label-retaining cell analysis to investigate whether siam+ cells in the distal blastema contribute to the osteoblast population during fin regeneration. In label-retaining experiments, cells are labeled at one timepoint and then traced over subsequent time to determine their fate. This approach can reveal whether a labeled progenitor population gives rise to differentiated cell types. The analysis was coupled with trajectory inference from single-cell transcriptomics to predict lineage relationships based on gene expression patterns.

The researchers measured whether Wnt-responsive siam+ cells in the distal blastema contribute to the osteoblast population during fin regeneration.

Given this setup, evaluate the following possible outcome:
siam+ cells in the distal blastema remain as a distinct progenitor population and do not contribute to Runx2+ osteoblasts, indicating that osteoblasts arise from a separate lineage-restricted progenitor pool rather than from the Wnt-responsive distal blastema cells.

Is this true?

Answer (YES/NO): NO